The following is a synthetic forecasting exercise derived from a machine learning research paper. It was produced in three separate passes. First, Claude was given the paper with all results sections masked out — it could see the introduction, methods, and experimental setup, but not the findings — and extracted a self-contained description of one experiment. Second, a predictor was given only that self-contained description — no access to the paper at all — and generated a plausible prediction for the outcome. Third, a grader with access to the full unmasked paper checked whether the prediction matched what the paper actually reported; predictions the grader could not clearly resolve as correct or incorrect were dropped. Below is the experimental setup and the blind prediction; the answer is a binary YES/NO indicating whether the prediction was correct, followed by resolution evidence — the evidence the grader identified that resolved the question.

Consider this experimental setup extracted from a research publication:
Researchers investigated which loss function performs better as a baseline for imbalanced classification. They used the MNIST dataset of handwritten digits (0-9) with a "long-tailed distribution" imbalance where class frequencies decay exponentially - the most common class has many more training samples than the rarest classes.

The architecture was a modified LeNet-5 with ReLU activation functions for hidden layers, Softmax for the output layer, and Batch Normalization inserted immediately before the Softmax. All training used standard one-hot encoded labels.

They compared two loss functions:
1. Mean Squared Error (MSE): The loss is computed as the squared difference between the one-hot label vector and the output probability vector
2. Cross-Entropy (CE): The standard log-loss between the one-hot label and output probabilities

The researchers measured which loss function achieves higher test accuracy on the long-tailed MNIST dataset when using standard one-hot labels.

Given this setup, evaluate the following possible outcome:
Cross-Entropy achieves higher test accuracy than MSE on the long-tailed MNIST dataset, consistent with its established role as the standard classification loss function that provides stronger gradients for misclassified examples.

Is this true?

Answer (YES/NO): NO